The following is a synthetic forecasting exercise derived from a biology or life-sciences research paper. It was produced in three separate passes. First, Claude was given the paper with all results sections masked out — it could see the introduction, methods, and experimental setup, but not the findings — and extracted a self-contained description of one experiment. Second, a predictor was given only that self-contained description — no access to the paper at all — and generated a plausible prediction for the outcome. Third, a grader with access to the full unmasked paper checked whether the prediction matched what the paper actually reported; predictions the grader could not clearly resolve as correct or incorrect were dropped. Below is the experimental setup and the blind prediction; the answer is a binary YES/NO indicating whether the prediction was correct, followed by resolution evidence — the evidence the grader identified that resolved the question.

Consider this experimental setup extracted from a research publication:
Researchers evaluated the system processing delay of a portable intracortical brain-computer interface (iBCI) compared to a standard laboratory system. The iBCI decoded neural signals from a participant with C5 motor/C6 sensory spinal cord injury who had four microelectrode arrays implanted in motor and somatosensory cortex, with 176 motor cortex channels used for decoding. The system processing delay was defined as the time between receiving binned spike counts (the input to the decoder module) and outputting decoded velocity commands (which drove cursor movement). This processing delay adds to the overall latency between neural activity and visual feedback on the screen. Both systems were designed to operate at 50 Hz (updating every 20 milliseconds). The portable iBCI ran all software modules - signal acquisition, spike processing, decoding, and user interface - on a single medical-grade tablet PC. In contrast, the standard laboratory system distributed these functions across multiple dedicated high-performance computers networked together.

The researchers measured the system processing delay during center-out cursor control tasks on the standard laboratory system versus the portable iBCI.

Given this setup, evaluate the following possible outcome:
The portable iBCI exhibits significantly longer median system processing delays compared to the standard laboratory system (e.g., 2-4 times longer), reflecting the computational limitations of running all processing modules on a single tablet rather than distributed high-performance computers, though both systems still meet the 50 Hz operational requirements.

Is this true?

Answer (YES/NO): NO